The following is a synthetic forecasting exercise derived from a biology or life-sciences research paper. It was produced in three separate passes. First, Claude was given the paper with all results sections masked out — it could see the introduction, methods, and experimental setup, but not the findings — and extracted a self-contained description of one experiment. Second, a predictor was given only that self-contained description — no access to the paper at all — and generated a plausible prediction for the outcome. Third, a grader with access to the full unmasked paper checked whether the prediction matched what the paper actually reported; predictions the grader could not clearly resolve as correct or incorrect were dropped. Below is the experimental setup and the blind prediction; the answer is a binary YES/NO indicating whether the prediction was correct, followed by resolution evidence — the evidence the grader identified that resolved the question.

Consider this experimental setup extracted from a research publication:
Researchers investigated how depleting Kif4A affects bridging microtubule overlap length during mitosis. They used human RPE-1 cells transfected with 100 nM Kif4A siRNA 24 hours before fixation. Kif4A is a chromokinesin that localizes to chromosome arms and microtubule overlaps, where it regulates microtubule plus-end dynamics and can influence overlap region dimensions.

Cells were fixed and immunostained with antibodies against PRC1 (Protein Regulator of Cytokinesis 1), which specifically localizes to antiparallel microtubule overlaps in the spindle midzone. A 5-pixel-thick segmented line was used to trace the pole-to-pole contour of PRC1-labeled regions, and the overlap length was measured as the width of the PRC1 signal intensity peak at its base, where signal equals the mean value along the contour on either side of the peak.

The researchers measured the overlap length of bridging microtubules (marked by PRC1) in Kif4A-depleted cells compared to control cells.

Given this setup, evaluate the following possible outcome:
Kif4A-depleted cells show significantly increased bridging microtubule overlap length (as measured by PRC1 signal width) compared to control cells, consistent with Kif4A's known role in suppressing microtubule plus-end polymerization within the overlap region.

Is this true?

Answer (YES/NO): YES